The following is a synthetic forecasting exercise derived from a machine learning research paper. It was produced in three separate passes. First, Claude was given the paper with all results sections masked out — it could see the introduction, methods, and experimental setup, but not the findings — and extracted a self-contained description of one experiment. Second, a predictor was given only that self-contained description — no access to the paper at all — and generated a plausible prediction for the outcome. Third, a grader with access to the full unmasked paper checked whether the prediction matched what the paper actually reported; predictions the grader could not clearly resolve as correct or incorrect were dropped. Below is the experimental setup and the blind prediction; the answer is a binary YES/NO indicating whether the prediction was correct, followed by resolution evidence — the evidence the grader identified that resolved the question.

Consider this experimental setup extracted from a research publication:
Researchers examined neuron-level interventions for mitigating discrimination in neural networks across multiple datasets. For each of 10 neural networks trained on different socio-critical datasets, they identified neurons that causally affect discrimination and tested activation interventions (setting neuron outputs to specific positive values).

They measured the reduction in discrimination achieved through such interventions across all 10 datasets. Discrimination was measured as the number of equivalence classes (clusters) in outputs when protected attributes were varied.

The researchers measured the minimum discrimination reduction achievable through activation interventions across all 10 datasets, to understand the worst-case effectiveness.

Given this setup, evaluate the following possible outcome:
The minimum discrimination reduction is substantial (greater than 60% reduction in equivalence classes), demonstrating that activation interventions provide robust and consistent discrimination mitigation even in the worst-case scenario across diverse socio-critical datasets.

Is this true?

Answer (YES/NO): NO